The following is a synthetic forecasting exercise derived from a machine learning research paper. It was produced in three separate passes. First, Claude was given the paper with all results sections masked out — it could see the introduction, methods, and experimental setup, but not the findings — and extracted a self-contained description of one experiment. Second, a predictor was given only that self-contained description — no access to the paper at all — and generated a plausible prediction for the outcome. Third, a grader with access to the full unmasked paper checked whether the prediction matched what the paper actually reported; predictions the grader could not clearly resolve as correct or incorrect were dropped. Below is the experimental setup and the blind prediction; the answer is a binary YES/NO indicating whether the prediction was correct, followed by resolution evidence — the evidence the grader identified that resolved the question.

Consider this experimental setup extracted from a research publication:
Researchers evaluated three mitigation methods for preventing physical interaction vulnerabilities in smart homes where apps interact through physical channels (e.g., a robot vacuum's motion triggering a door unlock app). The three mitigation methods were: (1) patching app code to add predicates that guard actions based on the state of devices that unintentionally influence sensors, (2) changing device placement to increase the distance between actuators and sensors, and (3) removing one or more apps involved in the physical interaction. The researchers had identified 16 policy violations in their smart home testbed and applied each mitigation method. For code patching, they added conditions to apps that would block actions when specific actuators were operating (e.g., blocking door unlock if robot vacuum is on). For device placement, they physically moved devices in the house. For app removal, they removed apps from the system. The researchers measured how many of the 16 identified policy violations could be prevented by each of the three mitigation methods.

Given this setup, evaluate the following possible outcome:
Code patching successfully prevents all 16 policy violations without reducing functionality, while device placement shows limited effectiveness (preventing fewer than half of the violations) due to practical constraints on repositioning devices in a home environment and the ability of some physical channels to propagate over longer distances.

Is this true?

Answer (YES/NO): NO